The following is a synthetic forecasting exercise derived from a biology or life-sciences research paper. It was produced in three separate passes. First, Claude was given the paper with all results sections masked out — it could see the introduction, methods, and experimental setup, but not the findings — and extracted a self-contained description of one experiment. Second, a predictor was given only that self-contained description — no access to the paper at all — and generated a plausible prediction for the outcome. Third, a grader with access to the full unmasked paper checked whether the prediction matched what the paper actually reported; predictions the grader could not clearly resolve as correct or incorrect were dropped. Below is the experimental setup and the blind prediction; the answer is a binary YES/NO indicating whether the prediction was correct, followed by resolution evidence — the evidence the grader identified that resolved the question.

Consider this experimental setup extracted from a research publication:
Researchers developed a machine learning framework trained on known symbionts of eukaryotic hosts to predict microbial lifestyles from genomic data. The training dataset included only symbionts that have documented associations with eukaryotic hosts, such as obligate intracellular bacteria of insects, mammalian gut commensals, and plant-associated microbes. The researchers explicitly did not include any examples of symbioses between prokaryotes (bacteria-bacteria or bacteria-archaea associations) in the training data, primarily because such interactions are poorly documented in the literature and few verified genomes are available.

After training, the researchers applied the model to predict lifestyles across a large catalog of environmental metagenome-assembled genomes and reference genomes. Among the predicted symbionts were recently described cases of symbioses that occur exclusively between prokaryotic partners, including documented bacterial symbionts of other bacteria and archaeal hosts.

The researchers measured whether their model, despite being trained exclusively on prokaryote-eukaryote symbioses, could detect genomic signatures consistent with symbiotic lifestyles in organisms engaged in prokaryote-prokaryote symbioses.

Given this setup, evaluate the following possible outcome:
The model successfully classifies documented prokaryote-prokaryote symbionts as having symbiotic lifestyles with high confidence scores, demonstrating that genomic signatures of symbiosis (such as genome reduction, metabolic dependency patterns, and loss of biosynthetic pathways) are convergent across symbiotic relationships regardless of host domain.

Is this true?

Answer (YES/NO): YES